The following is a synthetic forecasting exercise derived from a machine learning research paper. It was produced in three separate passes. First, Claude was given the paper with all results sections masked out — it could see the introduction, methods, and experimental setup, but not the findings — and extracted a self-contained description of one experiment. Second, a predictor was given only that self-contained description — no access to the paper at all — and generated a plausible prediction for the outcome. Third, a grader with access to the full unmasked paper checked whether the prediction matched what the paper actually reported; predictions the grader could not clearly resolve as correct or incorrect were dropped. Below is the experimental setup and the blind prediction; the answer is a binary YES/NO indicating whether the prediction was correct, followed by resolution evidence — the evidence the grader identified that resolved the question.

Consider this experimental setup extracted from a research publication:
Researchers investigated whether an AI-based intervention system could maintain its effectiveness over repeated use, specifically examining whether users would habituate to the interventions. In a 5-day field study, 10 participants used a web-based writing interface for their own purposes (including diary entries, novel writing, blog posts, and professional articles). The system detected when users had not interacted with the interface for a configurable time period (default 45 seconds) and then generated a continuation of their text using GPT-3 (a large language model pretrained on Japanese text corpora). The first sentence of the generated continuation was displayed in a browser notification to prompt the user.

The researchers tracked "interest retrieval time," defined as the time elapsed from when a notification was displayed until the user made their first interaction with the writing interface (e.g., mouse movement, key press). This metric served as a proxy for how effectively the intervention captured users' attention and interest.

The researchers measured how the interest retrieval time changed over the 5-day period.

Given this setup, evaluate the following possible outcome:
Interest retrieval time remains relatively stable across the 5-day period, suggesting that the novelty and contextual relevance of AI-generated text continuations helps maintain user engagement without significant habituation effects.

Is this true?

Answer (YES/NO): YES